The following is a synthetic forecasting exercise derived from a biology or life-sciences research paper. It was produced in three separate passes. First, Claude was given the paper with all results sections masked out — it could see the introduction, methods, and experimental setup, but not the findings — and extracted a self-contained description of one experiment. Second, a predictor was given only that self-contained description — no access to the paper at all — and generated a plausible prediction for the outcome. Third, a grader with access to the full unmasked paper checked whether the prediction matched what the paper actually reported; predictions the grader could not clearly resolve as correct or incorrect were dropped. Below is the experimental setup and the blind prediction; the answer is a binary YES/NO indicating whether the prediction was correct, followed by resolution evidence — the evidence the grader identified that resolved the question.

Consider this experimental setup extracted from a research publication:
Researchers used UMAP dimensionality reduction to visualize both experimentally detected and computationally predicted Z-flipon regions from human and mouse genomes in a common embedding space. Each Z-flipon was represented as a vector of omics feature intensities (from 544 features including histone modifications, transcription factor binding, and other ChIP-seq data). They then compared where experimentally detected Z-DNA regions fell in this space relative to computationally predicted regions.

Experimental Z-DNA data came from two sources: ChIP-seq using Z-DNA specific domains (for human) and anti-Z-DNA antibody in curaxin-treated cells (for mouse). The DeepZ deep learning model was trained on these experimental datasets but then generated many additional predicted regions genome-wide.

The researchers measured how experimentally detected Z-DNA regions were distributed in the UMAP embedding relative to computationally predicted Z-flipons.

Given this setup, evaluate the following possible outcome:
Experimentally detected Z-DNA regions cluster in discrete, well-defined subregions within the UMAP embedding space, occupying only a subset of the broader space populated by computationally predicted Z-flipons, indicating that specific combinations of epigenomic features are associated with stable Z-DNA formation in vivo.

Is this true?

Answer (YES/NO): NO